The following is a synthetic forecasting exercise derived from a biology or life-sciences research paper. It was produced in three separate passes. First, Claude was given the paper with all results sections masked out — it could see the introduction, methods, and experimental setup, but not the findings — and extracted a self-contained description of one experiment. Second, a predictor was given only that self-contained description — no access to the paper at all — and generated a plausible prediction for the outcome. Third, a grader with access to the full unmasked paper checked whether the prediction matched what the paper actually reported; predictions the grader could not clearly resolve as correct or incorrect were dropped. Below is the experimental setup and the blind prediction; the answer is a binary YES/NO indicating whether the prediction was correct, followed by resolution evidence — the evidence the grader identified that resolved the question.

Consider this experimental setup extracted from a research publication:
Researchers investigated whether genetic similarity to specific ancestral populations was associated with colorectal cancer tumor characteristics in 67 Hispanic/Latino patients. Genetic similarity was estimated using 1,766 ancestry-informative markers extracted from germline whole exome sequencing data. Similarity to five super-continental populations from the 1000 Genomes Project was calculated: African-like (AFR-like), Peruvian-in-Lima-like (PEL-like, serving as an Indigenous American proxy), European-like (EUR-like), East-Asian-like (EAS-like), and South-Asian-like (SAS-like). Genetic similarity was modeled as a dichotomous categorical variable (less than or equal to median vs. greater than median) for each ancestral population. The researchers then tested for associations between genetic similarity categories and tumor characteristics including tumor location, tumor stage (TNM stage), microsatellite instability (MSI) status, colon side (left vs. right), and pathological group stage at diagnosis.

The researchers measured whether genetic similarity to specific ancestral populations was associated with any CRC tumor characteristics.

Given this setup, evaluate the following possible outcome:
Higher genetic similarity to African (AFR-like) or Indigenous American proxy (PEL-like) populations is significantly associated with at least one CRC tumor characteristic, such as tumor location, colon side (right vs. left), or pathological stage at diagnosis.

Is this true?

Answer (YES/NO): NO